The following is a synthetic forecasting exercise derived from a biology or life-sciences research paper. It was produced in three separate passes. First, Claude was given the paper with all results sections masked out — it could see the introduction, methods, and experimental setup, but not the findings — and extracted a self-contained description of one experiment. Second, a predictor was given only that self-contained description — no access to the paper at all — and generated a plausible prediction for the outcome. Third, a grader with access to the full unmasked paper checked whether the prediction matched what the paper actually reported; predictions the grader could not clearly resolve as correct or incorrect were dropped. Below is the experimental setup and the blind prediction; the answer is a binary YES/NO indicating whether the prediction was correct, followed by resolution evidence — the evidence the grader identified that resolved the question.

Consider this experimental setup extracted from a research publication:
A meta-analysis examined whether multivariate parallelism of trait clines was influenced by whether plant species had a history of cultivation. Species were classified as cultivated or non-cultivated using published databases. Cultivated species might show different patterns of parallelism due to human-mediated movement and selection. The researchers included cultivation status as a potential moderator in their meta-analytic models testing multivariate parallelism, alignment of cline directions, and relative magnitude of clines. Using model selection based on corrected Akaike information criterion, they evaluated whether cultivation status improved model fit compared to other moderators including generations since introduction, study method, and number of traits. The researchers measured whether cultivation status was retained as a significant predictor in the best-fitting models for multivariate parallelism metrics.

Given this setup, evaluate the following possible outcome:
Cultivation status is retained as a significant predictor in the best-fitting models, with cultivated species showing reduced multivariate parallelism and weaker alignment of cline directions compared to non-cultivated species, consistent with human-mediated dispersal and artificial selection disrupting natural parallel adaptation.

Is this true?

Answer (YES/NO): NO